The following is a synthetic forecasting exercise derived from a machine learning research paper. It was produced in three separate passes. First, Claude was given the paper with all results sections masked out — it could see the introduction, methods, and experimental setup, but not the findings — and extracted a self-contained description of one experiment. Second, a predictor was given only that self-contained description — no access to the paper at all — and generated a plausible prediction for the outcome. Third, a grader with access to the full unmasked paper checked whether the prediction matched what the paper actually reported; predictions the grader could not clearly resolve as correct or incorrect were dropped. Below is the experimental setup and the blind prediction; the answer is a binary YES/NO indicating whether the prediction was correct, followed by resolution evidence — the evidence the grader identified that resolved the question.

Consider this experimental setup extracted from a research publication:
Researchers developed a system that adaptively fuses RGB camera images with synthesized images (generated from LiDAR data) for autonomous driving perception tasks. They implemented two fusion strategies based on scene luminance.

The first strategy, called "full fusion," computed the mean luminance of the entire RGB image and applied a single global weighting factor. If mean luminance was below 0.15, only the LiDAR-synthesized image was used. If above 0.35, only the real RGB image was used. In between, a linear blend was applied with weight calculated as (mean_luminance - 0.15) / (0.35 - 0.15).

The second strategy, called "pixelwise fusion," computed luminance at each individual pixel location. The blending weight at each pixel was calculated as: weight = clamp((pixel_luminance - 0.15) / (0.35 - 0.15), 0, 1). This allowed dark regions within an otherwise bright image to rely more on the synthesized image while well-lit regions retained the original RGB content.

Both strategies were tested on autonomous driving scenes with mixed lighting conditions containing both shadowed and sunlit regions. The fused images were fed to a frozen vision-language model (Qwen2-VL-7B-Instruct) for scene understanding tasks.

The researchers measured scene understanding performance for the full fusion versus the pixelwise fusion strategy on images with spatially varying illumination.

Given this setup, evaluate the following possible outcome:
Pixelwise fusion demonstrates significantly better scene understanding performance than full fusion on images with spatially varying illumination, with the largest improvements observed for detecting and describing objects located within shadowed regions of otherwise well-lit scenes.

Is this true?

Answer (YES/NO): NO